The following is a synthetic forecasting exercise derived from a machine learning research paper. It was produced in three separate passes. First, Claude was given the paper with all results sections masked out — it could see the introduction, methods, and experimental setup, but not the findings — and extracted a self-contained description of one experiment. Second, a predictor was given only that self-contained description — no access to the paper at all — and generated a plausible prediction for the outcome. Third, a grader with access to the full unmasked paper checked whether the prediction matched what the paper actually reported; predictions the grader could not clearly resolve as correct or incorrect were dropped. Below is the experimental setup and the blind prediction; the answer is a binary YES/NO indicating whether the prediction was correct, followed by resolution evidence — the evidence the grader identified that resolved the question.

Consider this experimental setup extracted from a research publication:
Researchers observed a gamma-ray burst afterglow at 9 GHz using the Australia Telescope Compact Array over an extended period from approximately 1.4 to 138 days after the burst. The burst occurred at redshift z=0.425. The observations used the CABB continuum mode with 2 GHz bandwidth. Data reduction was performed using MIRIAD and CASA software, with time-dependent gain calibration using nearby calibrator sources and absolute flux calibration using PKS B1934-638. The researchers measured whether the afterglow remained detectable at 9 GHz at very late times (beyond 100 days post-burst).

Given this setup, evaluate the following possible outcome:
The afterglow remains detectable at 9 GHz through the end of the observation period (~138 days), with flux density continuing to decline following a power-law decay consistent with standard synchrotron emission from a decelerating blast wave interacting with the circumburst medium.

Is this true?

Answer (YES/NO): NO